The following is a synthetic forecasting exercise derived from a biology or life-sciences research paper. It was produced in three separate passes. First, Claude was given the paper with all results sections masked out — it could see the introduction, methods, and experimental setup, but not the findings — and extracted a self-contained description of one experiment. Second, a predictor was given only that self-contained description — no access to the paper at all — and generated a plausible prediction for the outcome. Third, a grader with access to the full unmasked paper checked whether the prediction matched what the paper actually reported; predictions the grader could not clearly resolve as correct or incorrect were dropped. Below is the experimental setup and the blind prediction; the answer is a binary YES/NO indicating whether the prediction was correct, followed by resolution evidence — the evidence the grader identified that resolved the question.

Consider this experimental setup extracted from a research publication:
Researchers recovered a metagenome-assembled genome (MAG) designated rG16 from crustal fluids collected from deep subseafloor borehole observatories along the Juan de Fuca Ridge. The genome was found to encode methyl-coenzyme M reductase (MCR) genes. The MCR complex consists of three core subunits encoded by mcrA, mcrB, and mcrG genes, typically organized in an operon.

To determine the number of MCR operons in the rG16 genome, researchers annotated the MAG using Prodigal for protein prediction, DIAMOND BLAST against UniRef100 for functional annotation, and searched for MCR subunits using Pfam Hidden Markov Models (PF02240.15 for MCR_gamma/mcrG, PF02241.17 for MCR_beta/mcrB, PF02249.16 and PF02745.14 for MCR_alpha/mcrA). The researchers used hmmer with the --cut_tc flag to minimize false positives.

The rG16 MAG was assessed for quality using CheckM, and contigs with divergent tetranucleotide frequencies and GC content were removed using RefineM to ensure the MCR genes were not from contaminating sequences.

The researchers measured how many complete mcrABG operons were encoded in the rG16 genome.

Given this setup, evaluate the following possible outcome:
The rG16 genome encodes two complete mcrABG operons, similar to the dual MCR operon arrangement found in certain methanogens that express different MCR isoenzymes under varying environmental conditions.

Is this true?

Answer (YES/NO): YES